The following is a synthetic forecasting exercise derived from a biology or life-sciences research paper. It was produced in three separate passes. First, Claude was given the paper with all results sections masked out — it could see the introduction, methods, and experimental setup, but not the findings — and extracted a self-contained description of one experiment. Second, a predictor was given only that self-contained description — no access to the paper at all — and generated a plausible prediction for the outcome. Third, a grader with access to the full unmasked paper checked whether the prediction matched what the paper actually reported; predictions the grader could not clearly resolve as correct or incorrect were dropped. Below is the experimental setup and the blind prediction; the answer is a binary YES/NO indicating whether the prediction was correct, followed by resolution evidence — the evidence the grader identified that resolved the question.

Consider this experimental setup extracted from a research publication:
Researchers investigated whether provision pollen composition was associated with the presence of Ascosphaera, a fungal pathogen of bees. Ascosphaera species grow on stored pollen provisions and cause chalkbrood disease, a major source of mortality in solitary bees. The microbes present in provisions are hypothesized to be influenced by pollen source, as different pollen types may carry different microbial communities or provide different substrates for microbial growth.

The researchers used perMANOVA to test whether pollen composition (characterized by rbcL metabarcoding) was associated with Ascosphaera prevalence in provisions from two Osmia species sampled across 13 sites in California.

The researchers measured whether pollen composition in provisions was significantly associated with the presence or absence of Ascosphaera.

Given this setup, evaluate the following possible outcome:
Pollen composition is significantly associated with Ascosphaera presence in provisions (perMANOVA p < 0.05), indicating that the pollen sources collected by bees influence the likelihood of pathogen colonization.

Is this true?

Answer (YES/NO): NO